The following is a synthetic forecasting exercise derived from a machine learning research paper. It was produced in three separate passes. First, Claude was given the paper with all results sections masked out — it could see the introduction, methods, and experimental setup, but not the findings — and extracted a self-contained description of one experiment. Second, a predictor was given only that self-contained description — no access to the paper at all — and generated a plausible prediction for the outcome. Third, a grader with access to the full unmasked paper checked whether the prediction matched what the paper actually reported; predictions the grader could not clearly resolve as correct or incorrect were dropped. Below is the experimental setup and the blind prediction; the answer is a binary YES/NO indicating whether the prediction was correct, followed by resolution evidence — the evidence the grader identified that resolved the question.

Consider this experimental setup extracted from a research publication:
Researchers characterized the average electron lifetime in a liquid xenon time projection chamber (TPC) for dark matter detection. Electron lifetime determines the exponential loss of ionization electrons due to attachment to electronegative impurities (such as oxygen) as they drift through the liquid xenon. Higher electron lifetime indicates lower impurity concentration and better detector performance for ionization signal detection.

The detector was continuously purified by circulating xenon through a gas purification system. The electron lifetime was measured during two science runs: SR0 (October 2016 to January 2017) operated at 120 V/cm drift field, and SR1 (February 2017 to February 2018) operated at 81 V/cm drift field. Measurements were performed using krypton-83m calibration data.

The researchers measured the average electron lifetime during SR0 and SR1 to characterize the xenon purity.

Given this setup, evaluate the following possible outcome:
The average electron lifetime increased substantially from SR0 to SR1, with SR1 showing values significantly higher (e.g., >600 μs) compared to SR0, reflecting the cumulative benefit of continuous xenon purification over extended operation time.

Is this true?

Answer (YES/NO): YES